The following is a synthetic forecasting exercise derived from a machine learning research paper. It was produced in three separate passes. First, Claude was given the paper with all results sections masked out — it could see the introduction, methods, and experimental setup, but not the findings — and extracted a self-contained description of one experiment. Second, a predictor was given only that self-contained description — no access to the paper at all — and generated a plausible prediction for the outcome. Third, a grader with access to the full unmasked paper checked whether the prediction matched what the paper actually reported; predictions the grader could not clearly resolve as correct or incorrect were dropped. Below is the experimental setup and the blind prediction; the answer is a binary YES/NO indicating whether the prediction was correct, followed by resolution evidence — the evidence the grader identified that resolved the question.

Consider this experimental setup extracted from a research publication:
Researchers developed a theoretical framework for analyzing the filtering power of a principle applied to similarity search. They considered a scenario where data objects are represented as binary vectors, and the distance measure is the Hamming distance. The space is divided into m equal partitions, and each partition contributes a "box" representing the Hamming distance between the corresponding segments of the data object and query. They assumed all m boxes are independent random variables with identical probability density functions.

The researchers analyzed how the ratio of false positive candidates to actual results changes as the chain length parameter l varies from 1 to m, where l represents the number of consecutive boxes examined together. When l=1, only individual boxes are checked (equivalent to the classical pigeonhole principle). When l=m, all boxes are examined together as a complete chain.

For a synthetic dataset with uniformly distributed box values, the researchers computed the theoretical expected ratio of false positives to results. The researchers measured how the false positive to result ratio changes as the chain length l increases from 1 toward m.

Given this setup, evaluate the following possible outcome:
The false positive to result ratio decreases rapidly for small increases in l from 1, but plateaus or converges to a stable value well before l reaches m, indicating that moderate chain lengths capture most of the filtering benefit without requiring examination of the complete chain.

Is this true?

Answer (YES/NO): NO